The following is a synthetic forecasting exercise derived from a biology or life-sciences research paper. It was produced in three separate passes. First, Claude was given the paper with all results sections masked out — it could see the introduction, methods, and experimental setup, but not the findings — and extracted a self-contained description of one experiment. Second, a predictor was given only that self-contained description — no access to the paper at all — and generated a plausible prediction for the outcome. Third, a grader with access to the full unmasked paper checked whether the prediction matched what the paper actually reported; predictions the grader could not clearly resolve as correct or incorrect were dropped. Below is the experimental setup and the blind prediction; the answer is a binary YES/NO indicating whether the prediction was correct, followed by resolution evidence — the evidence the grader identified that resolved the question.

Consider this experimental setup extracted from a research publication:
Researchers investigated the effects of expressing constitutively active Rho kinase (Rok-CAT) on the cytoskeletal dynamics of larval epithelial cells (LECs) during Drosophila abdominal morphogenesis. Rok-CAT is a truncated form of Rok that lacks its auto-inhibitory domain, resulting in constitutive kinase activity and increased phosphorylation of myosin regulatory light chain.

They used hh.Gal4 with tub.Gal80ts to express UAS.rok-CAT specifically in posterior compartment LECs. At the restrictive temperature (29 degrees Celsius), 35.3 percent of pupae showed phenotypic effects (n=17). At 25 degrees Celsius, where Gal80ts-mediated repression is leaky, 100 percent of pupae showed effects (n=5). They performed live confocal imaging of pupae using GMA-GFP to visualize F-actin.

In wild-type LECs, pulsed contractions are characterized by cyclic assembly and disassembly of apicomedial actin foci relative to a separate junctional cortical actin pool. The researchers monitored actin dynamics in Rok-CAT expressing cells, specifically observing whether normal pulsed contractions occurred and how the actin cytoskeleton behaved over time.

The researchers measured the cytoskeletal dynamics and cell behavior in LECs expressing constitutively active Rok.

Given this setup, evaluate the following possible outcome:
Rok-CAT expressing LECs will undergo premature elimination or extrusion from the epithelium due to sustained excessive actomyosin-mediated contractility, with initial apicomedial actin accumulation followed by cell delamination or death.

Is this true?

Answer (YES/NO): NO